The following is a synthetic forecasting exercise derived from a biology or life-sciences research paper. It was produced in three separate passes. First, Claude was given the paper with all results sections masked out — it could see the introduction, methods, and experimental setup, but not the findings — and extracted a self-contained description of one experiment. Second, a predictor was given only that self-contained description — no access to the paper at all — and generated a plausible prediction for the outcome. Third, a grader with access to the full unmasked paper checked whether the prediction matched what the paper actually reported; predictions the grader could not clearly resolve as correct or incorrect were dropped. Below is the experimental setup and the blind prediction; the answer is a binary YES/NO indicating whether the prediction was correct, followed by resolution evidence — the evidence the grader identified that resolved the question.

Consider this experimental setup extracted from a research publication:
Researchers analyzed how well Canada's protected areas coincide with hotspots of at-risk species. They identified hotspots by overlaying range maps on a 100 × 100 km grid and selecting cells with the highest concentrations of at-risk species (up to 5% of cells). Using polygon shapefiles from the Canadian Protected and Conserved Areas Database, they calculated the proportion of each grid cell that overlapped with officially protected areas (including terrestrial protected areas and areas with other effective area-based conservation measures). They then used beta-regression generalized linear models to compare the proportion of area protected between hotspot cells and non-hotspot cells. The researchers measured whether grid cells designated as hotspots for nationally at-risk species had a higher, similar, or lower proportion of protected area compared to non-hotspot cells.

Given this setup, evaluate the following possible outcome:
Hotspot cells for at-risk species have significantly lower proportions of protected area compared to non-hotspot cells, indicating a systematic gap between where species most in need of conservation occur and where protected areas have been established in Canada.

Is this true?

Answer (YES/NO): NO